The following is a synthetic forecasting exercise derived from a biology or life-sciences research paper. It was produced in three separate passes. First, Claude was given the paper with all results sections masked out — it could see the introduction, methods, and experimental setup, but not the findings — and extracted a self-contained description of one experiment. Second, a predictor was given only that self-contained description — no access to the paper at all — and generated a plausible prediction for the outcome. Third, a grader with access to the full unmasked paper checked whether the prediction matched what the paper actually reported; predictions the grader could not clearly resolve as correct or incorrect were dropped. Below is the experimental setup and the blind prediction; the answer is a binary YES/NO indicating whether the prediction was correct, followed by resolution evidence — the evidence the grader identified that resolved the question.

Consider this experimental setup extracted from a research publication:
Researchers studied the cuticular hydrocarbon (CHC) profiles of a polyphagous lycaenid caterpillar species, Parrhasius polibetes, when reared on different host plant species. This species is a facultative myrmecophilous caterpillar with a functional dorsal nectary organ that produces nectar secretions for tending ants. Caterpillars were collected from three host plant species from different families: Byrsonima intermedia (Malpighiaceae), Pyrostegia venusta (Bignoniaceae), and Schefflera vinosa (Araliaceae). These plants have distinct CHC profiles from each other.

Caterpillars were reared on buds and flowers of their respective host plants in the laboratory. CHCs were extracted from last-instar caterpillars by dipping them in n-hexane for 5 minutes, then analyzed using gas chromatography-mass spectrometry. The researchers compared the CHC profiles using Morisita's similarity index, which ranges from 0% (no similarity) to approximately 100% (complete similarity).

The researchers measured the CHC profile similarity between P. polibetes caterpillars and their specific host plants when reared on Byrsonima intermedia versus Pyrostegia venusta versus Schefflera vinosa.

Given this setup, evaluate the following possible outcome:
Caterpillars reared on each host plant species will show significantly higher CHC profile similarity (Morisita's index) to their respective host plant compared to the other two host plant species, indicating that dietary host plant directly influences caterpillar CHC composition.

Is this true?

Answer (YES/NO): NO